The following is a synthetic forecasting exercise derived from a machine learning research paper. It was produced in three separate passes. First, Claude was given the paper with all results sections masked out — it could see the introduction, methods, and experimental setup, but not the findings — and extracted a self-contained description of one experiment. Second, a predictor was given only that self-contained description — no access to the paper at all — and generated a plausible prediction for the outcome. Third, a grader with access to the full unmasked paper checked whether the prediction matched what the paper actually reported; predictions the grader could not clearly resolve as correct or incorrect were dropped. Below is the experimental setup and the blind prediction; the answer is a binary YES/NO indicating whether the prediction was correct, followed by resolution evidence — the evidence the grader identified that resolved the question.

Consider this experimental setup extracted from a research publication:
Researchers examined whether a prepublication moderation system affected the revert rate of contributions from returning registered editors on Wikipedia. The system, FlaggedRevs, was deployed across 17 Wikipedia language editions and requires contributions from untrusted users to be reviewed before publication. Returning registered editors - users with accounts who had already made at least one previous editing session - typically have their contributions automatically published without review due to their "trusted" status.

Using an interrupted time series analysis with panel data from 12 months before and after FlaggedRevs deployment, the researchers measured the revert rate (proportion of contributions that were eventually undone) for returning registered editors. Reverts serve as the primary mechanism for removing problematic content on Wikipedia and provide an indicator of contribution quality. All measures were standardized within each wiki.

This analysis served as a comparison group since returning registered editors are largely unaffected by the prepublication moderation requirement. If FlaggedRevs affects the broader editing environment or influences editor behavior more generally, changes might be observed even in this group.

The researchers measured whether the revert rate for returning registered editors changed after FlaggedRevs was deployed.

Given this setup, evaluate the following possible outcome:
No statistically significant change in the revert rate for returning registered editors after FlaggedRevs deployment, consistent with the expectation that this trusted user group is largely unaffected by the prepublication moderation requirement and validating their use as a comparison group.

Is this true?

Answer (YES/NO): YES